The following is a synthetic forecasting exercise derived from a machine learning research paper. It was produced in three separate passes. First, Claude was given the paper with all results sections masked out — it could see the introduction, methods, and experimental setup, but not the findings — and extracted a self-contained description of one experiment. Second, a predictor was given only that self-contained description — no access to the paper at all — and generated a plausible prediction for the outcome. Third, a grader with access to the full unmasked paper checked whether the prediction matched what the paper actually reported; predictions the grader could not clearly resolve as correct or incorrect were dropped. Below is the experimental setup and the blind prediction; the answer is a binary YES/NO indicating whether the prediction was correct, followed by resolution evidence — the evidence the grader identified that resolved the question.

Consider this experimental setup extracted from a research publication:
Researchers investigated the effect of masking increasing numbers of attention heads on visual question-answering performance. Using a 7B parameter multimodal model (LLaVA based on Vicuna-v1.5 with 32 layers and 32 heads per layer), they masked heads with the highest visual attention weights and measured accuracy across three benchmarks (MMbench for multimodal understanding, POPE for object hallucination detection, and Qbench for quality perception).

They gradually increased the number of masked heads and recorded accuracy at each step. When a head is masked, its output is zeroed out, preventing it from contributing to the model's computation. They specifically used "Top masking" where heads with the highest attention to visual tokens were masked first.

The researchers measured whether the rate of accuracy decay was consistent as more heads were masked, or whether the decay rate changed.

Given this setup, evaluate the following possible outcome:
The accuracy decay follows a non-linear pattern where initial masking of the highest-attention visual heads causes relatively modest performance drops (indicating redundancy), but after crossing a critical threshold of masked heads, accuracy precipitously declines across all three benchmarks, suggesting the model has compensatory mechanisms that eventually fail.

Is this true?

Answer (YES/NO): NO